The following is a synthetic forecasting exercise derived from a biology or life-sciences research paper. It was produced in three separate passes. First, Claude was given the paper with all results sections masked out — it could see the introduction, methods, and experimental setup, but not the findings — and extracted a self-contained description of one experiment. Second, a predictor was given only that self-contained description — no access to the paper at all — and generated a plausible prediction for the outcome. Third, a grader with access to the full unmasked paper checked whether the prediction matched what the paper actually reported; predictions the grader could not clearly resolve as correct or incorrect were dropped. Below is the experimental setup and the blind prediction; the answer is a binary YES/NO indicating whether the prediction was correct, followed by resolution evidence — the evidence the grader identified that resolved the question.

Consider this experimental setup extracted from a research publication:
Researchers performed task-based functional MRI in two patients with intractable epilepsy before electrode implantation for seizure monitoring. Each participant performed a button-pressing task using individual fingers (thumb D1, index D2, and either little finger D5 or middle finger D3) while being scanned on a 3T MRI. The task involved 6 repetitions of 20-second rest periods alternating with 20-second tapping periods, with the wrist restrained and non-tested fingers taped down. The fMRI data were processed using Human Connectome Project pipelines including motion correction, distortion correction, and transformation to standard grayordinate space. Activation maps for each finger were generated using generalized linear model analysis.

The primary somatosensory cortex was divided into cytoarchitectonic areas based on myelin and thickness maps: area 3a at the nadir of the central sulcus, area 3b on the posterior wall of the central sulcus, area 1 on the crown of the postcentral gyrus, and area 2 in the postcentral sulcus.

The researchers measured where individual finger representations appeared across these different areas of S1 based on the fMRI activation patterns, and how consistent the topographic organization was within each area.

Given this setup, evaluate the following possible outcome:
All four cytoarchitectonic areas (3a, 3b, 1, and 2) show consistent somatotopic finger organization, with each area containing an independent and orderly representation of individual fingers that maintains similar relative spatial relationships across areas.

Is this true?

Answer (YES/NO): NO